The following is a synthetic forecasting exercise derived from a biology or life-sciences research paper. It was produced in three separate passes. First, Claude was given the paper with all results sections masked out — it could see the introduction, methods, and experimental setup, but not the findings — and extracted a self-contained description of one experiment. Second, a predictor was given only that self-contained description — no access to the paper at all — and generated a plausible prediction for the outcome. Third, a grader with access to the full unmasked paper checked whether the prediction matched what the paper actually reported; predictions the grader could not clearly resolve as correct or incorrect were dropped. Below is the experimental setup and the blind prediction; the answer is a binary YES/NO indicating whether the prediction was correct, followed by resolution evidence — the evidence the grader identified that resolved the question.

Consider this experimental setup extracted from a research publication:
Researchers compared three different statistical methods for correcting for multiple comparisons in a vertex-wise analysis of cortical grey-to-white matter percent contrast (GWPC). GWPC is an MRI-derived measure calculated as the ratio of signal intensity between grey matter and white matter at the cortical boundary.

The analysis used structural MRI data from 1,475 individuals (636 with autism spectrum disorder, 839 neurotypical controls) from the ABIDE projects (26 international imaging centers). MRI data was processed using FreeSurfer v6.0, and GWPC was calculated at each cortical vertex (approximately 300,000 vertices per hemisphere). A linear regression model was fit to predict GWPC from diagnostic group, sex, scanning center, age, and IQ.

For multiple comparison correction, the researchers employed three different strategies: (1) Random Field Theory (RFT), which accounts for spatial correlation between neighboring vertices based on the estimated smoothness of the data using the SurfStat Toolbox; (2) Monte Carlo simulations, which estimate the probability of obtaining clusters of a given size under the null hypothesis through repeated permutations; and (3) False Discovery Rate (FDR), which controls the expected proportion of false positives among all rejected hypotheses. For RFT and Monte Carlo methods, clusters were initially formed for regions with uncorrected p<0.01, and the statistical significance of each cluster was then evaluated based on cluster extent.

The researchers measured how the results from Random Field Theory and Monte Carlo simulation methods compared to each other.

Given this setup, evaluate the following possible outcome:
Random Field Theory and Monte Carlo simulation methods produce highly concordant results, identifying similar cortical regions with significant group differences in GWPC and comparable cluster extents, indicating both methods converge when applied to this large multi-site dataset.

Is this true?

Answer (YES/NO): YES